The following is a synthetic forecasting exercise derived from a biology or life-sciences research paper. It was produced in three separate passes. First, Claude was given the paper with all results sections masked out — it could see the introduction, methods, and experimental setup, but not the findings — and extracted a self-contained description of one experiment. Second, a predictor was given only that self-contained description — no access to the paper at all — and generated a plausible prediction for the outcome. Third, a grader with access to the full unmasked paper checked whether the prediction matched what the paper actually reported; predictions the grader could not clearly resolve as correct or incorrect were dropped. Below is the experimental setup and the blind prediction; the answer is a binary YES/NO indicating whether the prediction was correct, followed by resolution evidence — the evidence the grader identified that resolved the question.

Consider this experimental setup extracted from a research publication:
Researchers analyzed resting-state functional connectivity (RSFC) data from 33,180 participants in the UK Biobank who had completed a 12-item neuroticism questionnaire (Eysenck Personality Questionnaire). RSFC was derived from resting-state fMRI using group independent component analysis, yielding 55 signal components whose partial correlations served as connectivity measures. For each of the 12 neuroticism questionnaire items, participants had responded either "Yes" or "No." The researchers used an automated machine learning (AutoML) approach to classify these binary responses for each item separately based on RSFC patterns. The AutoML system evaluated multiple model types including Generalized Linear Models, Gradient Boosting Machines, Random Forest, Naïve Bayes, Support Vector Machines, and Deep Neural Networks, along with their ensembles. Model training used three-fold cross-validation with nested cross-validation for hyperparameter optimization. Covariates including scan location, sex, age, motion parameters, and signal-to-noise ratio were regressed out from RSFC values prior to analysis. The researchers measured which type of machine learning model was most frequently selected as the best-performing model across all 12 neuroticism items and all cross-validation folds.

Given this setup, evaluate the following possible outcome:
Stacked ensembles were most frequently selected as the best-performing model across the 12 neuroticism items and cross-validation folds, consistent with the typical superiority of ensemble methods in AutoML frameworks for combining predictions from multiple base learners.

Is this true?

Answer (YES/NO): NO